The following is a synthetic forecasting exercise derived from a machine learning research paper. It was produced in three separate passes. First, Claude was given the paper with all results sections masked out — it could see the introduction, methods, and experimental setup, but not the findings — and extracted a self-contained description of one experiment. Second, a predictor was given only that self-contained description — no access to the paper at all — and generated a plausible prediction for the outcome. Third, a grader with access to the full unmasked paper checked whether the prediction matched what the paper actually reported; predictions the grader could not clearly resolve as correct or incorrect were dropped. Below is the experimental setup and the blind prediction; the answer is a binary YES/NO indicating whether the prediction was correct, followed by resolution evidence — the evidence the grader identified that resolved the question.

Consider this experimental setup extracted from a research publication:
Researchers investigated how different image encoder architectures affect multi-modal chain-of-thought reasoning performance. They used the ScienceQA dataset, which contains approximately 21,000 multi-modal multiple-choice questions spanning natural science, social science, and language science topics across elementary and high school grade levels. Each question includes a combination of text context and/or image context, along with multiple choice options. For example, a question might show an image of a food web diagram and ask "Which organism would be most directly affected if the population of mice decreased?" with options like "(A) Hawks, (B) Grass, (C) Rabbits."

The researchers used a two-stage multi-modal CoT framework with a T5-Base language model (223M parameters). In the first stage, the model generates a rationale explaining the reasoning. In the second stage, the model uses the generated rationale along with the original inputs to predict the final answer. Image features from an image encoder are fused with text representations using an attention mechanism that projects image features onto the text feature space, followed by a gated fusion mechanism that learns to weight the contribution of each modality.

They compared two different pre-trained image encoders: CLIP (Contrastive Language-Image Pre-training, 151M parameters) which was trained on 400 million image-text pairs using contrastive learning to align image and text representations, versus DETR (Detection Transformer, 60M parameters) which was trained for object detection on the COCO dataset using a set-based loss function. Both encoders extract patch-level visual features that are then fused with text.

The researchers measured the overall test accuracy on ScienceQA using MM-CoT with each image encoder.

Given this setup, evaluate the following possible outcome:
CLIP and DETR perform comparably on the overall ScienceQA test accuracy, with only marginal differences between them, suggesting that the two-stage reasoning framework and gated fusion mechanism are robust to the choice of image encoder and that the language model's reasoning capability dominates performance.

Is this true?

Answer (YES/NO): YES